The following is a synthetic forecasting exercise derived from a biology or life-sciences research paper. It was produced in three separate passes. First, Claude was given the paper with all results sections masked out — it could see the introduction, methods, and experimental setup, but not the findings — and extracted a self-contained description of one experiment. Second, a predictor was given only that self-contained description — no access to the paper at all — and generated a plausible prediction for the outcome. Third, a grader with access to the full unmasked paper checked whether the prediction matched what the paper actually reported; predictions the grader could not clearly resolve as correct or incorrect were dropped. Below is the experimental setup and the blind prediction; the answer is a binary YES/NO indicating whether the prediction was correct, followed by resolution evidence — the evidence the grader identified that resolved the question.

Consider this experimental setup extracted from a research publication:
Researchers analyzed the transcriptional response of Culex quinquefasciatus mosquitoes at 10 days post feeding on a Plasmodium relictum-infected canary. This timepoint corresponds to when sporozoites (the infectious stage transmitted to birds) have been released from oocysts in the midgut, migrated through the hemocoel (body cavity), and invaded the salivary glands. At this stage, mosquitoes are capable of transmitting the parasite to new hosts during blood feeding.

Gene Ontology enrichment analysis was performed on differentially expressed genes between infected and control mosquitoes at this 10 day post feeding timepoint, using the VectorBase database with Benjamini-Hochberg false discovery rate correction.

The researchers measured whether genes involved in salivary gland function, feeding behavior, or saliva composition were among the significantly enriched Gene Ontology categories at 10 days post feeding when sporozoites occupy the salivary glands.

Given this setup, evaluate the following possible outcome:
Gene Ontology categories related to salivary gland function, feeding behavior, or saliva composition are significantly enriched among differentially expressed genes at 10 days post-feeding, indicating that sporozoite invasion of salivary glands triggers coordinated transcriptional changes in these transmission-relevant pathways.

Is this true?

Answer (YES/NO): NO